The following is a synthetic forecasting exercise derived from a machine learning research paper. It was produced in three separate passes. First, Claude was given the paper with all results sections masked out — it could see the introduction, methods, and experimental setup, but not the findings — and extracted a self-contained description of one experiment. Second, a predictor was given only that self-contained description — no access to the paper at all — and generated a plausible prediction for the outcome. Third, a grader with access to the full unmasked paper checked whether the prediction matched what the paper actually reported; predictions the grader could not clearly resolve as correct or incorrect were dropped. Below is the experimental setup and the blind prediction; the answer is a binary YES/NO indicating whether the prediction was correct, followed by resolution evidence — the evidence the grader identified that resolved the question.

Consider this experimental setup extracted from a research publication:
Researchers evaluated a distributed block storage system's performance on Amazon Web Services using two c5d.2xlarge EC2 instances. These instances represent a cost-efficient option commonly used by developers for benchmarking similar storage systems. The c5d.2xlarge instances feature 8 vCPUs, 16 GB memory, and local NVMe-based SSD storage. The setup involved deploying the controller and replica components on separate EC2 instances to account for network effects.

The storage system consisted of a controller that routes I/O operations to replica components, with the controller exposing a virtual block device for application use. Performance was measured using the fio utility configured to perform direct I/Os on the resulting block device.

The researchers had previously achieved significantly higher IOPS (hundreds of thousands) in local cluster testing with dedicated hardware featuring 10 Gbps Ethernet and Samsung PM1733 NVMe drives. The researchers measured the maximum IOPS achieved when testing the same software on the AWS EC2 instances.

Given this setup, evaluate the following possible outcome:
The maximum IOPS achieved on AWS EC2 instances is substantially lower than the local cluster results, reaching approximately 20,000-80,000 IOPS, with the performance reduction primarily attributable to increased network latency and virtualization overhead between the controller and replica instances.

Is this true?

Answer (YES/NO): NO